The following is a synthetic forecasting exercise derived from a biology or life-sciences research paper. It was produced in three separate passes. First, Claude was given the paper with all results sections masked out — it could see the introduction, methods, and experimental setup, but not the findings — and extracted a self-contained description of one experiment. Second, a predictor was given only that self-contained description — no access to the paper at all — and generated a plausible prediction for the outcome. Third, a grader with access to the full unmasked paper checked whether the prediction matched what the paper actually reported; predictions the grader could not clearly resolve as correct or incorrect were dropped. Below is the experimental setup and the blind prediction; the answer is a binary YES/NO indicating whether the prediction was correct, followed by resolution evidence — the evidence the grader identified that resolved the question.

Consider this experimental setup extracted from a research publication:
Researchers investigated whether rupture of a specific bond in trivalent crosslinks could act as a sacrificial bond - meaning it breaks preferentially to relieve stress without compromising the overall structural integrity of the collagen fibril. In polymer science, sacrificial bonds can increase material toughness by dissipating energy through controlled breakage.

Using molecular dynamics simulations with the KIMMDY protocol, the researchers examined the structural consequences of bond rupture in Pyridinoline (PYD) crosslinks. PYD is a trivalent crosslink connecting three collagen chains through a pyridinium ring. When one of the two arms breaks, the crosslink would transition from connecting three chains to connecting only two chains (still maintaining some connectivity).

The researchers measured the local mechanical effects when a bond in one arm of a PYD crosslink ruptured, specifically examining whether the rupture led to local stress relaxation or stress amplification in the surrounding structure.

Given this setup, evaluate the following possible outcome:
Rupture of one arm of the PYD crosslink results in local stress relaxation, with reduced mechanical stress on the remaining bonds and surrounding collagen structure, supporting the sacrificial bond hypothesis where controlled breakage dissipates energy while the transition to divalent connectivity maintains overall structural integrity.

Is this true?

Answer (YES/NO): YES